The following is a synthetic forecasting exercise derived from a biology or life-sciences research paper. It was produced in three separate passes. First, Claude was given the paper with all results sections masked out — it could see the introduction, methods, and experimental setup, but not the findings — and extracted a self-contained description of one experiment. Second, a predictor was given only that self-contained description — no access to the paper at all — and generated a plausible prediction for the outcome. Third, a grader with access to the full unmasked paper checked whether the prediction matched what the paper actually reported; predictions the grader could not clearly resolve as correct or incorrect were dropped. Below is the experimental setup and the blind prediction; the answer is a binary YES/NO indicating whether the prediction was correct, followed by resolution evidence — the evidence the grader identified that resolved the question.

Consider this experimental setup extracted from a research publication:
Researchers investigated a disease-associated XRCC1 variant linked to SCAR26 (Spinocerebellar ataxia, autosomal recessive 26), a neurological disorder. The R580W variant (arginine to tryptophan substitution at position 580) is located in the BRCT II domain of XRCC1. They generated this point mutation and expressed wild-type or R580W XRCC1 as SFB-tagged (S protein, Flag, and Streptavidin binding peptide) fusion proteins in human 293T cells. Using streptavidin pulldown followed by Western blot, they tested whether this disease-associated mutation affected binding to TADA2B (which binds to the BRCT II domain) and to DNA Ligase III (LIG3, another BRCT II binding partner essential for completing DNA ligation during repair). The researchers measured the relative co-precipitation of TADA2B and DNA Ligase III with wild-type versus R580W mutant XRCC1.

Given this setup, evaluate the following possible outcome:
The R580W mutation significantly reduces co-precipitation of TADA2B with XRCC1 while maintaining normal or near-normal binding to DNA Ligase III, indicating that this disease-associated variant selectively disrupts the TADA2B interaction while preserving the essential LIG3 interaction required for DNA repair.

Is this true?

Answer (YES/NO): YES